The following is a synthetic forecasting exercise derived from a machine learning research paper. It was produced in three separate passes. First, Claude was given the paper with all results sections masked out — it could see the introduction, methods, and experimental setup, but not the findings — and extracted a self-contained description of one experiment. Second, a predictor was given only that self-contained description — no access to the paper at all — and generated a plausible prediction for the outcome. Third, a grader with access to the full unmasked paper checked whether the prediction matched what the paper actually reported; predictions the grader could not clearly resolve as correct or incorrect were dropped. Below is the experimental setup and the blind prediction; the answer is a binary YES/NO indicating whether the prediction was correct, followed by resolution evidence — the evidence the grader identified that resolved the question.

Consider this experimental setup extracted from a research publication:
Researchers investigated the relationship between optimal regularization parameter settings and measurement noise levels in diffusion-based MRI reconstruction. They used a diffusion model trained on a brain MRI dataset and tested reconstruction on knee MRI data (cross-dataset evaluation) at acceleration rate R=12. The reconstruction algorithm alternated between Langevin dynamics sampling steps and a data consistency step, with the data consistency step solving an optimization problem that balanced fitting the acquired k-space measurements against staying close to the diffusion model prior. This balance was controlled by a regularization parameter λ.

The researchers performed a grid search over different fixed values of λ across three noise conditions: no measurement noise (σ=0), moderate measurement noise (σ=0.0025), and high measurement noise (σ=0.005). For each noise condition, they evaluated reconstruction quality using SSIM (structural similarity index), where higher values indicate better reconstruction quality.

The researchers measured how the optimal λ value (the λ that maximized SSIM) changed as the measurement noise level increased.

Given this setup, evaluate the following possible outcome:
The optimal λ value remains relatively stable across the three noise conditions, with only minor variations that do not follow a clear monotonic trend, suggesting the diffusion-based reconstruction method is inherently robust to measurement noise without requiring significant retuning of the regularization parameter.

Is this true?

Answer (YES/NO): NO